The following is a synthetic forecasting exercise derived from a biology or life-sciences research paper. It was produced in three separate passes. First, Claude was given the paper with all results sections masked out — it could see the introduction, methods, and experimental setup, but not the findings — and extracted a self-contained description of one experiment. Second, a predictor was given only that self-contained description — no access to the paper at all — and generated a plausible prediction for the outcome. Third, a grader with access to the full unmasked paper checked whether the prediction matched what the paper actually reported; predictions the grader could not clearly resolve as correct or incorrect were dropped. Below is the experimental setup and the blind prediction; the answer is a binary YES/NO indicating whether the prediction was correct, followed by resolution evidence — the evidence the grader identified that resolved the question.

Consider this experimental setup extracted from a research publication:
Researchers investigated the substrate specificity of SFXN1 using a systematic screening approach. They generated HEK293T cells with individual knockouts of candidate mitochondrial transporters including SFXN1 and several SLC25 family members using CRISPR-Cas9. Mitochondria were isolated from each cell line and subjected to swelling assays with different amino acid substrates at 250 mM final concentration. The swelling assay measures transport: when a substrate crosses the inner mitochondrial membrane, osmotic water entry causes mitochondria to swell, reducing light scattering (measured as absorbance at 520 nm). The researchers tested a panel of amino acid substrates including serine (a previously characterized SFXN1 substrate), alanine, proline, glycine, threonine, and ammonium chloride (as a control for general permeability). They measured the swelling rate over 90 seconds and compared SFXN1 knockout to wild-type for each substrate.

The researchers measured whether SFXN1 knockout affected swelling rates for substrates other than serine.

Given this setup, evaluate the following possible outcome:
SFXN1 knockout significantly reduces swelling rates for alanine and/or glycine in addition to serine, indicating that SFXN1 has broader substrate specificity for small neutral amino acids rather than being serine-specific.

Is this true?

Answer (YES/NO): YES